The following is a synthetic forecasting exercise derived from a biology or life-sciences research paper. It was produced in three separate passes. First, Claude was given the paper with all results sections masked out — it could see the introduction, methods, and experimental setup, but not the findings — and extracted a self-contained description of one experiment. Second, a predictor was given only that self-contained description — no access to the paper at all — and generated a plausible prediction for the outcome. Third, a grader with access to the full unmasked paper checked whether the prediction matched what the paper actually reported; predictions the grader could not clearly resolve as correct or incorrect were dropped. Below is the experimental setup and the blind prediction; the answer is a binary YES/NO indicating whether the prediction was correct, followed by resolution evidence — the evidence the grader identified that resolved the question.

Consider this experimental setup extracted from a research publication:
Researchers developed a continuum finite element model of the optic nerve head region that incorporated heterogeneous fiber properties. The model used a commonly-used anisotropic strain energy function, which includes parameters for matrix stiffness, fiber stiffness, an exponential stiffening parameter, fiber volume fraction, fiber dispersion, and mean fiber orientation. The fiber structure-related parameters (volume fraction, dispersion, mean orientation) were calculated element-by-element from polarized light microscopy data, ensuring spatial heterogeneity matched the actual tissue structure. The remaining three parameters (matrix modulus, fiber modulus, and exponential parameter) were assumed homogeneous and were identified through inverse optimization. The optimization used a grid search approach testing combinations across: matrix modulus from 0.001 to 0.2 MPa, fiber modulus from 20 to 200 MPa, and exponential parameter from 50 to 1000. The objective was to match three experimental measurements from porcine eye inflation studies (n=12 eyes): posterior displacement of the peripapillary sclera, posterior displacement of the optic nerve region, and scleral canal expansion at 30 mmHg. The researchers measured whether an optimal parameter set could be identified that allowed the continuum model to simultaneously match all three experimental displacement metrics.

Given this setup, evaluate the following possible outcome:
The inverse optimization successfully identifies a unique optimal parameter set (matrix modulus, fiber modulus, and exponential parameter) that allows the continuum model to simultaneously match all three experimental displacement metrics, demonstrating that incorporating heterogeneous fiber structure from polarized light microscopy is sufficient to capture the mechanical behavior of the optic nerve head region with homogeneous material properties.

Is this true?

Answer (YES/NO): NO